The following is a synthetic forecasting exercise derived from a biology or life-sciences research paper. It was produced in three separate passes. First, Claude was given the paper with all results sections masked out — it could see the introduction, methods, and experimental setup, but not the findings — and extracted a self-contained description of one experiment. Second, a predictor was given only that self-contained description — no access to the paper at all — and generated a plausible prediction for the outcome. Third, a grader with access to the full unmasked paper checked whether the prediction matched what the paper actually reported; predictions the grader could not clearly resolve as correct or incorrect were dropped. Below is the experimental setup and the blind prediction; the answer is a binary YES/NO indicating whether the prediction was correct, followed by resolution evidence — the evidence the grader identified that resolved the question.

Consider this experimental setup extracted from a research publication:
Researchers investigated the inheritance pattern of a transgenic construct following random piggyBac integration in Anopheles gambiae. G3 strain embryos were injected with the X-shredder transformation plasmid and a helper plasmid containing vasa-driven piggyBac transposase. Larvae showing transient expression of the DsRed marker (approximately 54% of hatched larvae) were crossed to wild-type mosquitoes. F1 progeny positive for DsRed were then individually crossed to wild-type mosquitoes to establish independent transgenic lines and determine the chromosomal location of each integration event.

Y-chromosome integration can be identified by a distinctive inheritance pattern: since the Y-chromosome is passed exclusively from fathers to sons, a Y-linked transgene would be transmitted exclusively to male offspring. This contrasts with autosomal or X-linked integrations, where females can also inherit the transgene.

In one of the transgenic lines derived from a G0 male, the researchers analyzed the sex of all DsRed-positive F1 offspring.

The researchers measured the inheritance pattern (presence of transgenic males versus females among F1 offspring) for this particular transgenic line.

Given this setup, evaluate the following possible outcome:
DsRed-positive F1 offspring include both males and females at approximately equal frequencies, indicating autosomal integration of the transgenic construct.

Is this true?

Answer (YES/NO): NO